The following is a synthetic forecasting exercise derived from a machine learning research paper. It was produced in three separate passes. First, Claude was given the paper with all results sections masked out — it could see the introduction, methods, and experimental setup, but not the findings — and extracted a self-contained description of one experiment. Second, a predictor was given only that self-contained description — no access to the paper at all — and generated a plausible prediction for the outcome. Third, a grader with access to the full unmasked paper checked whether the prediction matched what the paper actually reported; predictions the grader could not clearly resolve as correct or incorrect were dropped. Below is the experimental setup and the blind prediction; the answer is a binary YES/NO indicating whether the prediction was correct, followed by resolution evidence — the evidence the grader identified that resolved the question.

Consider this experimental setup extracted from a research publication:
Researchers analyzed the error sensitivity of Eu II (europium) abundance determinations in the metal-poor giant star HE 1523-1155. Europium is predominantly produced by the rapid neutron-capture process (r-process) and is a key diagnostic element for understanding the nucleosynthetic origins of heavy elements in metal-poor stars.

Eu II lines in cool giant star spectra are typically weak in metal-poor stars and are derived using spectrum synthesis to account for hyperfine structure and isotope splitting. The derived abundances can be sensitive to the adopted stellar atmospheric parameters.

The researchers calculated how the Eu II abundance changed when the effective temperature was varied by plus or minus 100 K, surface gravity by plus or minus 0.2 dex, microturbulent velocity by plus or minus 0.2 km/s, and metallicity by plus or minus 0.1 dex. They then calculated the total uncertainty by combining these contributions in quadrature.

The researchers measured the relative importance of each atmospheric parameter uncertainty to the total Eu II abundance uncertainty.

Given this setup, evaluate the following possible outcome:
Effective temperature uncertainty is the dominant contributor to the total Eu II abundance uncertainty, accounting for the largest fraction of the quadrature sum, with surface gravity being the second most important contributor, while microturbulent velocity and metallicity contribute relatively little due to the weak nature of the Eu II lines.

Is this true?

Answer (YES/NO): NO